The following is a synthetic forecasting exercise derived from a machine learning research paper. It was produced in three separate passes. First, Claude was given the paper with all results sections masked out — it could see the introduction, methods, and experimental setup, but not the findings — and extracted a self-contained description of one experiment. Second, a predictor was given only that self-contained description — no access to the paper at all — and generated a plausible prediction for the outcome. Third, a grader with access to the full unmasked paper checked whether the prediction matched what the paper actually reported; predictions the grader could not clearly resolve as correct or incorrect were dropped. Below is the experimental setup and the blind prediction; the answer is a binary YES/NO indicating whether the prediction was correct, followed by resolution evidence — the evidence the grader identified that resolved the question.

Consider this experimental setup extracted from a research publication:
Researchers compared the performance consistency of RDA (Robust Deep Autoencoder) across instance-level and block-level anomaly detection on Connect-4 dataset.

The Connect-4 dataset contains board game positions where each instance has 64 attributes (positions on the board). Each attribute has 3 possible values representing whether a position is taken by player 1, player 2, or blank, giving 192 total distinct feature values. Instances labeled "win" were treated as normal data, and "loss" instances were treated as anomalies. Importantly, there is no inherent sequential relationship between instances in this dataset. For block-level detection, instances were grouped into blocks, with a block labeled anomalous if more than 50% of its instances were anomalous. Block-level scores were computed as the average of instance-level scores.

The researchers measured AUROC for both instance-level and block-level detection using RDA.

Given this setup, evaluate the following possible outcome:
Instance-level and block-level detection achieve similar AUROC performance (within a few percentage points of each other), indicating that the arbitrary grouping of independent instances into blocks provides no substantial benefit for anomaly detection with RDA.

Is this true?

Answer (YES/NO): YES